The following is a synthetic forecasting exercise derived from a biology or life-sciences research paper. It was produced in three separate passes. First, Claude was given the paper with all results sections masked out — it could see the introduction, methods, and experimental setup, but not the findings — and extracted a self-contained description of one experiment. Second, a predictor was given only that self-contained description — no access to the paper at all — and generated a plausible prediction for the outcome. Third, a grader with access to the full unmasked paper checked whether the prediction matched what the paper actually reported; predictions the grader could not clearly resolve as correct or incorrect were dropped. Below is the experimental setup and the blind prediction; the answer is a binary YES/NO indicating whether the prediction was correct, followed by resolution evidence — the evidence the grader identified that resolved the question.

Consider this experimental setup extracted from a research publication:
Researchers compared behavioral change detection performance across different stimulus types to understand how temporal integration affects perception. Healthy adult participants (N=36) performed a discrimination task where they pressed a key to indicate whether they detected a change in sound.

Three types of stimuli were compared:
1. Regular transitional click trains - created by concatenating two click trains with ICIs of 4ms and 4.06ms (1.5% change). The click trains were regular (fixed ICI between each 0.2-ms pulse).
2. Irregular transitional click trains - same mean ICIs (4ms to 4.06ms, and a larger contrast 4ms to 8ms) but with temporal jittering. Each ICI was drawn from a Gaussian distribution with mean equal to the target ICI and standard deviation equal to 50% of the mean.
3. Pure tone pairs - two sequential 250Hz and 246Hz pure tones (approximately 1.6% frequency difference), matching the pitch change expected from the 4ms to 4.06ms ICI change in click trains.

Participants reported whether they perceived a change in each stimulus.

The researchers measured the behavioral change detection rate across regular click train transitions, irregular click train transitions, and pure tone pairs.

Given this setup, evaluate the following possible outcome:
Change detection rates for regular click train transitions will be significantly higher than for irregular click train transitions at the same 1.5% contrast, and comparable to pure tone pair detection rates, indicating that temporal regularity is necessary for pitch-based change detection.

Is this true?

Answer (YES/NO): NO